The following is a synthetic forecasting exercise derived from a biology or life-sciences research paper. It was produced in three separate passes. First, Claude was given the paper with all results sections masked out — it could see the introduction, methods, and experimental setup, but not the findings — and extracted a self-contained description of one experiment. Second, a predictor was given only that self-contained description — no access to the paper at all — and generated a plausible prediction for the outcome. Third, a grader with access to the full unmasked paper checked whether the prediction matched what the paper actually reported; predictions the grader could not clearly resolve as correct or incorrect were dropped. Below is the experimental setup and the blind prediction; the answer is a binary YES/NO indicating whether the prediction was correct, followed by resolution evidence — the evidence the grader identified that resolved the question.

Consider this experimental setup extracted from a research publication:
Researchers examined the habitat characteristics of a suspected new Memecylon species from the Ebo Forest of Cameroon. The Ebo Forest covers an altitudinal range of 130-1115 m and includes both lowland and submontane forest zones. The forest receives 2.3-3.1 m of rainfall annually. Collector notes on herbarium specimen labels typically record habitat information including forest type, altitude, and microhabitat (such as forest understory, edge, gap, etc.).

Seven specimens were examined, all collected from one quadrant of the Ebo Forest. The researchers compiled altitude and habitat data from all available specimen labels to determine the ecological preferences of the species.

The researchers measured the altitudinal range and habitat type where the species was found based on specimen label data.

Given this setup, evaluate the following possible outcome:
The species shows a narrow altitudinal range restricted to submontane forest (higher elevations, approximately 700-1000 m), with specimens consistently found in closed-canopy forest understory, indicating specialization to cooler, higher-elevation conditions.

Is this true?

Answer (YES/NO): YES